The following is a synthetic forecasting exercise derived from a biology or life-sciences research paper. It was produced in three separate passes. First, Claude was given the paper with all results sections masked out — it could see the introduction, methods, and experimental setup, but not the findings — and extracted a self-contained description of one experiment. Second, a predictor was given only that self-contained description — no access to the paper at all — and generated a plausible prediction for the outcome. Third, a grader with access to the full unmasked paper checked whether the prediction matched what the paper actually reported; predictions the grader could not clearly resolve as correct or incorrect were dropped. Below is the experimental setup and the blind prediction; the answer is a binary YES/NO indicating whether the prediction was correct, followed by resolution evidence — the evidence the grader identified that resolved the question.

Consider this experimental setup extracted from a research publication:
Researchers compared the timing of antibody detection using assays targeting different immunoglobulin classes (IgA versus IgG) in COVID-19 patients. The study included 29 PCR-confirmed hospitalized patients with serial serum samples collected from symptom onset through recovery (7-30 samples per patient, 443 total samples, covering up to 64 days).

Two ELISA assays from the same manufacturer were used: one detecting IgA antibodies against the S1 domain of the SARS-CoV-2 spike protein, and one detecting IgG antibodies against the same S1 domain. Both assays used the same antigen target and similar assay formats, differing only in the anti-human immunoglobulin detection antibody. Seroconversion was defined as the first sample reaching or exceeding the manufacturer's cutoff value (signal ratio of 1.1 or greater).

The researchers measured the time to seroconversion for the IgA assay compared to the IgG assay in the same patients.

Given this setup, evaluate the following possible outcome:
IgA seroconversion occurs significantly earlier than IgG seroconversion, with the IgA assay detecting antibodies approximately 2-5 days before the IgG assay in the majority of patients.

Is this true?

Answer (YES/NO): NO